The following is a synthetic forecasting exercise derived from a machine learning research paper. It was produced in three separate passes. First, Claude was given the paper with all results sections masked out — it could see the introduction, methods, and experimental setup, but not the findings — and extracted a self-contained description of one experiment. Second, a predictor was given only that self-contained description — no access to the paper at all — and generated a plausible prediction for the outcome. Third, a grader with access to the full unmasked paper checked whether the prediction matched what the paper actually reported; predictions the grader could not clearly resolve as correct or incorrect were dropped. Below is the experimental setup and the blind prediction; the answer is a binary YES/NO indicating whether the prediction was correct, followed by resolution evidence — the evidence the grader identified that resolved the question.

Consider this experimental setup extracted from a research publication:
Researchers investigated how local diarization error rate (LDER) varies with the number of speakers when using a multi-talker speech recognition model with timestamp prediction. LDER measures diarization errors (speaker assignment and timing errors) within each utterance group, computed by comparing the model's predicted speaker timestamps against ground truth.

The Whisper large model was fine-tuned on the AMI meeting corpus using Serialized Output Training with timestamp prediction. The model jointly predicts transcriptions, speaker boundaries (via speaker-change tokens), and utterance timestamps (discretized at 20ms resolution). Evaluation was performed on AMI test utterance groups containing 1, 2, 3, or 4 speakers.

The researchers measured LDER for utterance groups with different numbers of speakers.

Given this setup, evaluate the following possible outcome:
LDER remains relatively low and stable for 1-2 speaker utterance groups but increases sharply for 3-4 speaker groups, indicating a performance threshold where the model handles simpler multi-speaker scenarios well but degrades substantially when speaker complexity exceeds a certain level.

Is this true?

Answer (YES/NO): NO